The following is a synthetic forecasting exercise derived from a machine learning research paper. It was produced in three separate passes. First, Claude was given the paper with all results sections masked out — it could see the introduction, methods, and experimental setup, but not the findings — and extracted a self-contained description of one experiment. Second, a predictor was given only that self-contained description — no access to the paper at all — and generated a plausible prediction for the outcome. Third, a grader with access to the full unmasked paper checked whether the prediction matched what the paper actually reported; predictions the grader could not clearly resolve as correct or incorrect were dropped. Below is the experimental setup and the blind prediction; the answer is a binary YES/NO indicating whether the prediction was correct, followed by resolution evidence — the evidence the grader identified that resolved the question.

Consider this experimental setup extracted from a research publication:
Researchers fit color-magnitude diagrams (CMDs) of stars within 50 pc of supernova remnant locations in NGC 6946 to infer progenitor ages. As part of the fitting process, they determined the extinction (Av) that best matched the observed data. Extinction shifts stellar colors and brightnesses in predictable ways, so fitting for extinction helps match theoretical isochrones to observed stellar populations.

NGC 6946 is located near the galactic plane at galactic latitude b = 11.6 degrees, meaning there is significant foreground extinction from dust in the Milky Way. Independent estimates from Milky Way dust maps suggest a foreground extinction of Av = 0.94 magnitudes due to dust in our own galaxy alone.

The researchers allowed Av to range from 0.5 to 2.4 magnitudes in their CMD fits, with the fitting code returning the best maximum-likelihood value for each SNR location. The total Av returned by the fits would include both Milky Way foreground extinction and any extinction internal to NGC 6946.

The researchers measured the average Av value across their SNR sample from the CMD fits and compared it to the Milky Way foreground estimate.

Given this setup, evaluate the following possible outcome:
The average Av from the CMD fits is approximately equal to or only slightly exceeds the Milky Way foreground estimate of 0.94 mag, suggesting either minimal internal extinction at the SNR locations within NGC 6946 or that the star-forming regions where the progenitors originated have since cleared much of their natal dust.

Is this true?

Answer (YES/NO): NO